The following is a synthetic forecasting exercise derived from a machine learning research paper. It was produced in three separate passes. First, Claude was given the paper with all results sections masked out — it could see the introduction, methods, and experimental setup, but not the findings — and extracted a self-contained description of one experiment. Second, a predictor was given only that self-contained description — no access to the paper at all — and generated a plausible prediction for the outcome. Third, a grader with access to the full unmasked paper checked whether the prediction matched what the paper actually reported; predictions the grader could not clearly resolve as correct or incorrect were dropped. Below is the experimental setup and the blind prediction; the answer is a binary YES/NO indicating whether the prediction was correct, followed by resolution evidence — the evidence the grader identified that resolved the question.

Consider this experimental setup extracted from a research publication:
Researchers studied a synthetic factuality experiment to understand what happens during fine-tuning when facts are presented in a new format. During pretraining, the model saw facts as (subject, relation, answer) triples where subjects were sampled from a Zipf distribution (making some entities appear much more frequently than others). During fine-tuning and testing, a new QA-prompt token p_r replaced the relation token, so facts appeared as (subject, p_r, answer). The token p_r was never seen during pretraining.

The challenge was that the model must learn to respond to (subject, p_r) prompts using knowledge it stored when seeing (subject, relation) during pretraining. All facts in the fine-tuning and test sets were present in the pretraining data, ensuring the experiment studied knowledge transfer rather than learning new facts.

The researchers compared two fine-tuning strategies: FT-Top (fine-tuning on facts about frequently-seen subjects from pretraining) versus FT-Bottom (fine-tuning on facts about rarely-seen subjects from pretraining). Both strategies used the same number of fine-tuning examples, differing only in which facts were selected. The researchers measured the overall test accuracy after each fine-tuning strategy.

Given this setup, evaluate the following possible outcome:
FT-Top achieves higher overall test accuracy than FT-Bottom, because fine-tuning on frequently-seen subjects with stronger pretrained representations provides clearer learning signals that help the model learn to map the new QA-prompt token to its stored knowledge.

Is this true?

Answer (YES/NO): YES